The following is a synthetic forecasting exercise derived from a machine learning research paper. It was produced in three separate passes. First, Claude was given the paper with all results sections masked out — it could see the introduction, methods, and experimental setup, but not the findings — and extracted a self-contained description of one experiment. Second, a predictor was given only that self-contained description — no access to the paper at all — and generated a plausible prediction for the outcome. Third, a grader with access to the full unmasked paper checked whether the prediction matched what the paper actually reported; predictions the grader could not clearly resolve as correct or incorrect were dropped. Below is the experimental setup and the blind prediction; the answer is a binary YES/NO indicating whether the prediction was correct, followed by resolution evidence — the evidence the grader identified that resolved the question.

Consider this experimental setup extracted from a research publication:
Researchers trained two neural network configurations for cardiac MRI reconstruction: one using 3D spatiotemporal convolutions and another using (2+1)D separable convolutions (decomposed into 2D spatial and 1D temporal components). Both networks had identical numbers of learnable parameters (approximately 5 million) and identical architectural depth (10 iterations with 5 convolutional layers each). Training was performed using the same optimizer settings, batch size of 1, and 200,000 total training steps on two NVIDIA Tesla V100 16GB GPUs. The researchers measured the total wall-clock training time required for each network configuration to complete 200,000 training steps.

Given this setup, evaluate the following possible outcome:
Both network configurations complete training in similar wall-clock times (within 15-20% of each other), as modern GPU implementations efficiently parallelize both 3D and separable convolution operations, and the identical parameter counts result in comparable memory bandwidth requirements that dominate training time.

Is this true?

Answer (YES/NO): NO